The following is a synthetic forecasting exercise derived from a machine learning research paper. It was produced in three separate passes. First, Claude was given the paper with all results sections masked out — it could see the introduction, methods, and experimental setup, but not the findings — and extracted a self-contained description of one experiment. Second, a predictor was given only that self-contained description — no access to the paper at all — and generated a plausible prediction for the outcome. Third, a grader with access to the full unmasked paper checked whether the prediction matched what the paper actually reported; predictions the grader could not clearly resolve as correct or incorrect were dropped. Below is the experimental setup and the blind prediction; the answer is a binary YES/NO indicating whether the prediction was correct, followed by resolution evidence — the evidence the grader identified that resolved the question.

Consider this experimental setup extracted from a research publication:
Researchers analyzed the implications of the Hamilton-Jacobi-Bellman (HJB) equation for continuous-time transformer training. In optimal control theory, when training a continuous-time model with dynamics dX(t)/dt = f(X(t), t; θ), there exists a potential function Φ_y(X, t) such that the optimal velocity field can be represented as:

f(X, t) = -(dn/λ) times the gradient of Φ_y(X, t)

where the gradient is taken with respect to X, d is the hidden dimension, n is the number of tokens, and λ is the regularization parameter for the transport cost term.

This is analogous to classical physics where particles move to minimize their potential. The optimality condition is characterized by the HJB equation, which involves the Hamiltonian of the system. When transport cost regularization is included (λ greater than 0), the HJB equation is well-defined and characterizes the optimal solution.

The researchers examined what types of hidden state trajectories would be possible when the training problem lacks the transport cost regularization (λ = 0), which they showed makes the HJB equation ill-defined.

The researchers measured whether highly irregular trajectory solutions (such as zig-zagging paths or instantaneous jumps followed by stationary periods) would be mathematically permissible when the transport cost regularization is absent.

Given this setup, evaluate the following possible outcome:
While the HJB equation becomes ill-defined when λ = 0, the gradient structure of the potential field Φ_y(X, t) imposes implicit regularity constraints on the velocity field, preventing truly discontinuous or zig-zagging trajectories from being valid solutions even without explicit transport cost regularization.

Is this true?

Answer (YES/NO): NO